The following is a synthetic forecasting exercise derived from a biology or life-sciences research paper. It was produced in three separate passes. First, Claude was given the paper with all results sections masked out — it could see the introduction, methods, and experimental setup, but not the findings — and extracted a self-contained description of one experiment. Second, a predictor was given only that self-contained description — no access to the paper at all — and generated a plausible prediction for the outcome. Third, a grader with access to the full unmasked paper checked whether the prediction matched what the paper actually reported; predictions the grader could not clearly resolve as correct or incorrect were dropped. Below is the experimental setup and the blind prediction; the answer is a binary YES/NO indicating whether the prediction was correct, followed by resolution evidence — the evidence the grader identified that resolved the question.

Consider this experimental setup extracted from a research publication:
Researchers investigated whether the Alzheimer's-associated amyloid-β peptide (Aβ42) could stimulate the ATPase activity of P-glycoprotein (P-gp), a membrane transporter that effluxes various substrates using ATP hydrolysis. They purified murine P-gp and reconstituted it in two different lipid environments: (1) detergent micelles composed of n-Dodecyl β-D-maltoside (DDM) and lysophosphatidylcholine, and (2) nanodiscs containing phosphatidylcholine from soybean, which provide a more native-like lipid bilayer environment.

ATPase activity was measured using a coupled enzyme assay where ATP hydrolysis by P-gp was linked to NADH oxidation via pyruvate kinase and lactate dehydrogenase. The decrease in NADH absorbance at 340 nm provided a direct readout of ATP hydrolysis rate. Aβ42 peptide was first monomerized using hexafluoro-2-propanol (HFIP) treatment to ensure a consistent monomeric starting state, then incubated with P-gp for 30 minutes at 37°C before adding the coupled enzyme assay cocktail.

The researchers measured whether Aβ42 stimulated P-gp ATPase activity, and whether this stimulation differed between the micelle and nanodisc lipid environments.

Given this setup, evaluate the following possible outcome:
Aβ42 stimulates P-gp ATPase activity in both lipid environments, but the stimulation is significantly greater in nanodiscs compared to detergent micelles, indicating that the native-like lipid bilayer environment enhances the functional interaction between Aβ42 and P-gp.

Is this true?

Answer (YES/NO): NO